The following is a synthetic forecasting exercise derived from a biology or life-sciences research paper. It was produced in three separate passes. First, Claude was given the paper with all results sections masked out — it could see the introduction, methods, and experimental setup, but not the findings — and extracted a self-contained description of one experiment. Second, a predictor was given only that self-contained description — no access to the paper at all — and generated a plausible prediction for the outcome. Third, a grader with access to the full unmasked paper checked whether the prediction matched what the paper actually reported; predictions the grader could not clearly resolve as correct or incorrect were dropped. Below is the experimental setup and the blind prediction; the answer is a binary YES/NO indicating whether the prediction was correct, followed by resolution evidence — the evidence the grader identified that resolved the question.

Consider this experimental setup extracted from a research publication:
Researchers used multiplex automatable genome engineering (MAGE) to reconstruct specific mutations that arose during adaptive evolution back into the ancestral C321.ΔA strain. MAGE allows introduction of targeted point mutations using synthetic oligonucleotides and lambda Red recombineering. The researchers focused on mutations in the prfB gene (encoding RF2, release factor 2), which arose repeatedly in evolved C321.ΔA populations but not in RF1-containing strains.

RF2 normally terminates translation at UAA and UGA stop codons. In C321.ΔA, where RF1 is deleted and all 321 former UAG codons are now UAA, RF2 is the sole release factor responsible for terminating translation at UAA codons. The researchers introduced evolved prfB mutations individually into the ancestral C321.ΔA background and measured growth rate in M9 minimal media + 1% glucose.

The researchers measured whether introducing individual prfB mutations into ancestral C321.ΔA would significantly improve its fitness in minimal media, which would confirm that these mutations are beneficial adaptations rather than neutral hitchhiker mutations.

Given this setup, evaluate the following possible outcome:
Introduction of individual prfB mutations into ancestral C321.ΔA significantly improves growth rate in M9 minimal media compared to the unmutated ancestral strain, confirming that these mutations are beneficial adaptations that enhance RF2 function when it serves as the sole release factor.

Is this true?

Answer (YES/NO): YES